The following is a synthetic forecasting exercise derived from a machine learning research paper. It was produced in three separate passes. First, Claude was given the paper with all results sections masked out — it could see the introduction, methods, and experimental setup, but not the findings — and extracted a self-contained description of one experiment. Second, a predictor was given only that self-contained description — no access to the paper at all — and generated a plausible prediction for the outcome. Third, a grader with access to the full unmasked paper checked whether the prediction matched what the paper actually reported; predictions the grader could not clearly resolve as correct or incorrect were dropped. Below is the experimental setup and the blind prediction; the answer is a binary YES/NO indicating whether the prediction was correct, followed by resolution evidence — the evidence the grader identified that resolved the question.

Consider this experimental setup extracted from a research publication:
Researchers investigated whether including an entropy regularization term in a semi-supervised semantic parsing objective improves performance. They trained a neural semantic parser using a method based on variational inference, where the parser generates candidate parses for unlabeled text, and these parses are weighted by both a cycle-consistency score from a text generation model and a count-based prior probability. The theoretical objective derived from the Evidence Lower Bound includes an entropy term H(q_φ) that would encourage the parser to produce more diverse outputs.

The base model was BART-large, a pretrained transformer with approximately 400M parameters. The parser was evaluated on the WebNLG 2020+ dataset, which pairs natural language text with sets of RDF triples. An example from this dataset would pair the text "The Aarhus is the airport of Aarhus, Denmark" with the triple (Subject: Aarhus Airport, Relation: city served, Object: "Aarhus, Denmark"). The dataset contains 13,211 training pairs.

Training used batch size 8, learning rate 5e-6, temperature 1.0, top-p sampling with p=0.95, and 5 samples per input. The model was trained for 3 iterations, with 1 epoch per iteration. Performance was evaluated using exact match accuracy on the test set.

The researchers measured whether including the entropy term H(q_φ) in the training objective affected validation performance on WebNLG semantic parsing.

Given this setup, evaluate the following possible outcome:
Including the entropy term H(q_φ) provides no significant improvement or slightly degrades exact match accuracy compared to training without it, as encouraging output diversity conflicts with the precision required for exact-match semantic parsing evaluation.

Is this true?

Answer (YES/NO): YES